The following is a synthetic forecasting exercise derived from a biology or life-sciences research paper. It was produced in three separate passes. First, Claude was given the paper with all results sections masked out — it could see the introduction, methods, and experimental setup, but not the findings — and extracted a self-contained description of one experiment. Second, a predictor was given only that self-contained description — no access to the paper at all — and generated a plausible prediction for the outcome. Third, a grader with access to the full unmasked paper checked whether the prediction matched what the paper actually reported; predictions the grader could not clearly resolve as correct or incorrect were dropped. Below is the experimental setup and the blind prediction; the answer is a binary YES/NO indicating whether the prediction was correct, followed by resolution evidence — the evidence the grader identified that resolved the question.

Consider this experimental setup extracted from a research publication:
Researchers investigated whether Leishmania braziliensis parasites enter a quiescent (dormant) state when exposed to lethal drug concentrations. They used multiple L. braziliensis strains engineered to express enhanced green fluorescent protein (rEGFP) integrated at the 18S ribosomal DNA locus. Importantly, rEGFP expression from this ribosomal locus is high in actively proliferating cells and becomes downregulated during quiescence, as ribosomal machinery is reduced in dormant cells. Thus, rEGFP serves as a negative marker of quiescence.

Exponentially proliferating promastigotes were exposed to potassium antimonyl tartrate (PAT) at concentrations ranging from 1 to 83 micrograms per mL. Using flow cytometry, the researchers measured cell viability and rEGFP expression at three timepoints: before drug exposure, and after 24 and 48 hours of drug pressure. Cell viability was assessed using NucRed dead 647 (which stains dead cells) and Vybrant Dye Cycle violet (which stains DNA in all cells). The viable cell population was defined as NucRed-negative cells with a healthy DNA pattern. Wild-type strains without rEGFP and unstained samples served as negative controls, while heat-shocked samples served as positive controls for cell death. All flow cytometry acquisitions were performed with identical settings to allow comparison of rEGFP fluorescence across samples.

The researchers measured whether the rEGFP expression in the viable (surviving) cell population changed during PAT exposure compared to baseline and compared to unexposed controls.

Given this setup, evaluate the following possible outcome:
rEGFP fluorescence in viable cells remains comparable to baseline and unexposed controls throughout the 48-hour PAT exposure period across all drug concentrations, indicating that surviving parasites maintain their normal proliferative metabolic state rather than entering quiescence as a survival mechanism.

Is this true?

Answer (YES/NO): NO